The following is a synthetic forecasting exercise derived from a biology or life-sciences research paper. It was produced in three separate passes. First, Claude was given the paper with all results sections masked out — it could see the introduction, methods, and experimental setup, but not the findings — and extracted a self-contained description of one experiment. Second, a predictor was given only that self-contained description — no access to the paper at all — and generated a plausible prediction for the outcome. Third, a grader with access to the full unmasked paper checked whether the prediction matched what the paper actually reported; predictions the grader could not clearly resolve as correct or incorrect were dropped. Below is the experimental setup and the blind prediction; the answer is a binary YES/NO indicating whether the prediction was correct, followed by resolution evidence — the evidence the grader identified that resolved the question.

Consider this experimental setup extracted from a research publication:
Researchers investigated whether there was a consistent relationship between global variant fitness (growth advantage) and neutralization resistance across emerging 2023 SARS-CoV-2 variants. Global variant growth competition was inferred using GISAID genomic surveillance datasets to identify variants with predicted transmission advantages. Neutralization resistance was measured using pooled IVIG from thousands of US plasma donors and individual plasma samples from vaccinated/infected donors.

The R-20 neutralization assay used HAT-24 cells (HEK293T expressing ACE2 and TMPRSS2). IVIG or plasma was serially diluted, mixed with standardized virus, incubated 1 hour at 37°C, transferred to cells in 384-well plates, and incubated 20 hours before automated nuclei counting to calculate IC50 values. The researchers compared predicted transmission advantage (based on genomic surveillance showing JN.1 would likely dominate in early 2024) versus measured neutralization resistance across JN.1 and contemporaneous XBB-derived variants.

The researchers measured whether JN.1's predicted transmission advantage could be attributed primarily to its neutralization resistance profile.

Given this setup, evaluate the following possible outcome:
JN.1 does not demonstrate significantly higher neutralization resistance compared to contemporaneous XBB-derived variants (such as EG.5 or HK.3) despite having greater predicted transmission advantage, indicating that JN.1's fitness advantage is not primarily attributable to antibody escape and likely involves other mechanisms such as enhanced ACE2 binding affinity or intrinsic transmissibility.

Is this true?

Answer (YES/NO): YES